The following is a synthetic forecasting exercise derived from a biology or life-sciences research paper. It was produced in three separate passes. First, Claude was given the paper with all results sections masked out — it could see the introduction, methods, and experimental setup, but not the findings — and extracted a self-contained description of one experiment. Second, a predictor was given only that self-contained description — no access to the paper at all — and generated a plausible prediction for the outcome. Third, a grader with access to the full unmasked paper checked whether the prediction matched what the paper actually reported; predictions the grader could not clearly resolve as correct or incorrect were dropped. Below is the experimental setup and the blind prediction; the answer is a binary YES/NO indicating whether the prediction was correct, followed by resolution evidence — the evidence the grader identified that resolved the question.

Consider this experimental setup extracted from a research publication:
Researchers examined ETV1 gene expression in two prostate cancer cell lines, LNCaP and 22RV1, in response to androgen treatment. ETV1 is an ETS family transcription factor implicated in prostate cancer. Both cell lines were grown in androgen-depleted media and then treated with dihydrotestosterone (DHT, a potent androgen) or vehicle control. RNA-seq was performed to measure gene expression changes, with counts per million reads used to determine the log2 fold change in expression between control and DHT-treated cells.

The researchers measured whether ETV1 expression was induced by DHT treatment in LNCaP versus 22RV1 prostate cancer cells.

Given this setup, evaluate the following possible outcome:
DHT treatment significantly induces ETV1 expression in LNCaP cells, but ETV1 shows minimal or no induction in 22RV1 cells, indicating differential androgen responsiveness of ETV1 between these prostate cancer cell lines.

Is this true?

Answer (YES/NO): YES